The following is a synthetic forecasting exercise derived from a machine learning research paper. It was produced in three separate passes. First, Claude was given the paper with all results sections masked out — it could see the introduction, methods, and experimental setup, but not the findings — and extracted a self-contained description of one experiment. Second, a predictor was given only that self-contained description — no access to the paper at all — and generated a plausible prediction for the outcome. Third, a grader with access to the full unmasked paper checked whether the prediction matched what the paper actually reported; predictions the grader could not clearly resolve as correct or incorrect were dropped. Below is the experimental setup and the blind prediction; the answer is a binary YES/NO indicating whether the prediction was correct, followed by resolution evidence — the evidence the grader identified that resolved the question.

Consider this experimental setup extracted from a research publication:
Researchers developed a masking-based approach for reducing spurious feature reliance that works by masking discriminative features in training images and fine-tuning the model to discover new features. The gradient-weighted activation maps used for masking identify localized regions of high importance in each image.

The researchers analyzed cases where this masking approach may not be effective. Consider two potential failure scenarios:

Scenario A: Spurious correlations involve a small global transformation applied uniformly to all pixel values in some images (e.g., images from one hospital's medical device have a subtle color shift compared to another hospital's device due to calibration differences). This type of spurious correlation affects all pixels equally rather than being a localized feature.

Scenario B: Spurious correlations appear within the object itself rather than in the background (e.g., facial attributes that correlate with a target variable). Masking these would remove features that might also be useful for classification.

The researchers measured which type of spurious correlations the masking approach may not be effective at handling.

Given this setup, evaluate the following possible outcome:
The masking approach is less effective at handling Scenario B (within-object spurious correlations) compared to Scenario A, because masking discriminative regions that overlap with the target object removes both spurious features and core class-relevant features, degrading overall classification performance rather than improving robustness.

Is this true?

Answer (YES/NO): NO